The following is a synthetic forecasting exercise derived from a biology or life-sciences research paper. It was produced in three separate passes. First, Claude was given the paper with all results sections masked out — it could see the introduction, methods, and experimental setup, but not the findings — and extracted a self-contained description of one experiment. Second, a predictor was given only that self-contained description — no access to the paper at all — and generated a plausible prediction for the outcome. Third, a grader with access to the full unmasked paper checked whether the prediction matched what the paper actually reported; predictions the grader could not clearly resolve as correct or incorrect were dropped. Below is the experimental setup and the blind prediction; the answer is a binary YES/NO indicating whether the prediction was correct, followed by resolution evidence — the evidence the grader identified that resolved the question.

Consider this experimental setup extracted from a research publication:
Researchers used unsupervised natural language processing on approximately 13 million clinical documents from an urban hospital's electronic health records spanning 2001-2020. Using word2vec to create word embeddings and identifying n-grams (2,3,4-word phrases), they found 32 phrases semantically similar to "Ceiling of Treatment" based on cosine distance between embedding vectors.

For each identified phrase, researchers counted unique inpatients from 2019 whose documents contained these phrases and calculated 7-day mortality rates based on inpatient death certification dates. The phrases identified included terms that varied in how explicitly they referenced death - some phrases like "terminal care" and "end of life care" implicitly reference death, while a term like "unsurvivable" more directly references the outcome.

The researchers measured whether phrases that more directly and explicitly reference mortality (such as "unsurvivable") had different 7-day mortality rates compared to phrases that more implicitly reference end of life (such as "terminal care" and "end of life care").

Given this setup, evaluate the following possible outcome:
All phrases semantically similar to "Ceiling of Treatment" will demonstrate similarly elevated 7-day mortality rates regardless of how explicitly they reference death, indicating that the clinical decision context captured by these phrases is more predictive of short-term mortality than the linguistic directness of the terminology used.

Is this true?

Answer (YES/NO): NO